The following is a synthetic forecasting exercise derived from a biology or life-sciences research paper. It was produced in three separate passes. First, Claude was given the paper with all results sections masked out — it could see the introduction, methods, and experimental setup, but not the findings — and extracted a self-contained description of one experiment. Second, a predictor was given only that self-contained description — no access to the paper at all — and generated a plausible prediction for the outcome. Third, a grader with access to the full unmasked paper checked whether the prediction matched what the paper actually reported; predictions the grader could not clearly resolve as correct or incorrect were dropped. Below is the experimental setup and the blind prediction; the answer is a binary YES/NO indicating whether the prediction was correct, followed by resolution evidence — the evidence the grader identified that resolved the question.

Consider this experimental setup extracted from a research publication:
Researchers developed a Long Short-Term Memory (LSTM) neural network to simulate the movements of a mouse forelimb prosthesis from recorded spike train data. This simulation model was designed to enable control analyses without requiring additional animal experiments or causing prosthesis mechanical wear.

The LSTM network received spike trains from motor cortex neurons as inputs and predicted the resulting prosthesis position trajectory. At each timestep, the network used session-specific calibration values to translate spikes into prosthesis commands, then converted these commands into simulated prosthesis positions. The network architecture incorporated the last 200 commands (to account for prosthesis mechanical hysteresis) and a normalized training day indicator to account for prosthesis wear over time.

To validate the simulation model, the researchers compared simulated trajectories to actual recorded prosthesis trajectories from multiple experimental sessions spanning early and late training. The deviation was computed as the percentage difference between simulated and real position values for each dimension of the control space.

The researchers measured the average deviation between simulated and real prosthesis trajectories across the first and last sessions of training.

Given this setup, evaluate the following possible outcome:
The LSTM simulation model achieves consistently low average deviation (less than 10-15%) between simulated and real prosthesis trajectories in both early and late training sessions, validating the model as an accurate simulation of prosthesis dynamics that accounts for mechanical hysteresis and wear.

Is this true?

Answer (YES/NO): YES